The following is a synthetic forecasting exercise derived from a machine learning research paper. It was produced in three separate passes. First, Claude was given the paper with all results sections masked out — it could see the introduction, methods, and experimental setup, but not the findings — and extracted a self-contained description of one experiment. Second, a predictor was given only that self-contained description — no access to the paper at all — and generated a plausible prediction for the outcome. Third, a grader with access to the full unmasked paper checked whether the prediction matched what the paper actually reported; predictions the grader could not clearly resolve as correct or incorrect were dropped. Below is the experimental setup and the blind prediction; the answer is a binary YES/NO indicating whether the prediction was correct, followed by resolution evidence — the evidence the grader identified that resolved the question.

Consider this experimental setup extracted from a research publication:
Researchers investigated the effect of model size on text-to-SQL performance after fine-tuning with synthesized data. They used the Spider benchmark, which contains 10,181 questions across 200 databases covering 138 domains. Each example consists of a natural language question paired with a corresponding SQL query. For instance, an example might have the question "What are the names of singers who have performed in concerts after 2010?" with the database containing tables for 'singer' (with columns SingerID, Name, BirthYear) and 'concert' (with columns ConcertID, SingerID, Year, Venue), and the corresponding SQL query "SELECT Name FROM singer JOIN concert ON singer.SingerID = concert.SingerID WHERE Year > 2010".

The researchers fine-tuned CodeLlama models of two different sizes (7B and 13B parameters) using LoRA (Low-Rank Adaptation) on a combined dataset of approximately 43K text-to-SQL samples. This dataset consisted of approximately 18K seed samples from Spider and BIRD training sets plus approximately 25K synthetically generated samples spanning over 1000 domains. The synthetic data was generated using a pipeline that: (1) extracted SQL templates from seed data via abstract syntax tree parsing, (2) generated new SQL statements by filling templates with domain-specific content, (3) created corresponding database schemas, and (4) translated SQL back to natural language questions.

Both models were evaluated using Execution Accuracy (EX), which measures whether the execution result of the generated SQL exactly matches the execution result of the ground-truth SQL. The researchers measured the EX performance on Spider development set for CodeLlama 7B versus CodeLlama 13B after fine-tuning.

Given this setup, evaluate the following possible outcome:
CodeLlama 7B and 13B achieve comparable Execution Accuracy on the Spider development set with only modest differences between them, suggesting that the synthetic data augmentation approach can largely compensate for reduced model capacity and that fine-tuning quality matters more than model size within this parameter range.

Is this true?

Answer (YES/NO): YES